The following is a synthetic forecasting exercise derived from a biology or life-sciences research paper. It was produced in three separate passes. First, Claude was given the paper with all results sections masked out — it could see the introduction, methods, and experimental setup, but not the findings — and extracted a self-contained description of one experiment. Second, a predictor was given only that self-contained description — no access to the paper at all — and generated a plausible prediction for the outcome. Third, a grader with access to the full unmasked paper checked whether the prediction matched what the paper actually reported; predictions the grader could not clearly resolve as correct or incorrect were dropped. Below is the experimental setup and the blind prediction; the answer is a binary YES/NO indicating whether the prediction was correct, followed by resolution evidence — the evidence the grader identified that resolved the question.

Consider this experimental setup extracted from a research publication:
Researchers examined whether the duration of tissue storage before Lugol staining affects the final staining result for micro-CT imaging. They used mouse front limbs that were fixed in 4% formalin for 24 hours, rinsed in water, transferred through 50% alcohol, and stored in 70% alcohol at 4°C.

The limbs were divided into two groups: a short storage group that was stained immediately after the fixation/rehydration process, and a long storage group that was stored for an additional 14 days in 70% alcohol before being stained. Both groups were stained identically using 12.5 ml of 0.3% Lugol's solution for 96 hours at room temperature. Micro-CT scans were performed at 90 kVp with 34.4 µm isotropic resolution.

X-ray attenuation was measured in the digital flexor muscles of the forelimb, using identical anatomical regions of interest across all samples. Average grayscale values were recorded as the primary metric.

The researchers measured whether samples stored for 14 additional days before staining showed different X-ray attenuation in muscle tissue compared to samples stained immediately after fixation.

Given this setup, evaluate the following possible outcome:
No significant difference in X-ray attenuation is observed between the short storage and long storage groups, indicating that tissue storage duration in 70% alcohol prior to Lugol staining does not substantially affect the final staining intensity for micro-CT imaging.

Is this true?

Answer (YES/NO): YES